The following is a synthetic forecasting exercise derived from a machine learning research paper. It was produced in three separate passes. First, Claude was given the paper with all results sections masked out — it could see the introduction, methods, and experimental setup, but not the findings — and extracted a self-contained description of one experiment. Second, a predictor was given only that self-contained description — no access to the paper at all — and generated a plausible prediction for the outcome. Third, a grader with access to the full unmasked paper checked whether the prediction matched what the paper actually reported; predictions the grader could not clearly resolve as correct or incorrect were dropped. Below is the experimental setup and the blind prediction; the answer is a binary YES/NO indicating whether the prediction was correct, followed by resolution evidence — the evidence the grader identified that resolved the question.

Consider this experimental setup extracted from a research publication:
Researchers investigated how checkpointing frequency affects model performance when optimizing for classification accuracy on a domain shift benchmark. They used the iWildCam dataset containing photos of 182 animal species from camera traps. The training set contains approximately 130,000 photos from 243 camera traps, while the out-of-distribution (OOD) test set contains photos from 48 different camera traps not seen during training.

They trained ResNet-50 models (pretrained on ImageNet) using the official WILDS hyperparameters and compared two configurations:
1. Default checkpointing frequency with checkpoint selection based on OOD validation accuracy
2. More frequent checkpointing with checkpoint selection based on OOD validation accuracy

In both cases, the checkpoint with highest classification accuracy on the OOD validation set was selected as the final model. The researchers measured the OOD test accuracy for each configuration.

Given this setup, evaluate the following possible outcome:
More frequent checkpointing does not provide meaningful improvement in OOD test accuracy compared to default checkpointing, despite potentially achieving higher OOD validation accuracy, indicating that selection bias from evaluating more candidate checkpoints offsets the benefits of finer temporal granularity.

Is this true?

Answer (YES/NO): YES